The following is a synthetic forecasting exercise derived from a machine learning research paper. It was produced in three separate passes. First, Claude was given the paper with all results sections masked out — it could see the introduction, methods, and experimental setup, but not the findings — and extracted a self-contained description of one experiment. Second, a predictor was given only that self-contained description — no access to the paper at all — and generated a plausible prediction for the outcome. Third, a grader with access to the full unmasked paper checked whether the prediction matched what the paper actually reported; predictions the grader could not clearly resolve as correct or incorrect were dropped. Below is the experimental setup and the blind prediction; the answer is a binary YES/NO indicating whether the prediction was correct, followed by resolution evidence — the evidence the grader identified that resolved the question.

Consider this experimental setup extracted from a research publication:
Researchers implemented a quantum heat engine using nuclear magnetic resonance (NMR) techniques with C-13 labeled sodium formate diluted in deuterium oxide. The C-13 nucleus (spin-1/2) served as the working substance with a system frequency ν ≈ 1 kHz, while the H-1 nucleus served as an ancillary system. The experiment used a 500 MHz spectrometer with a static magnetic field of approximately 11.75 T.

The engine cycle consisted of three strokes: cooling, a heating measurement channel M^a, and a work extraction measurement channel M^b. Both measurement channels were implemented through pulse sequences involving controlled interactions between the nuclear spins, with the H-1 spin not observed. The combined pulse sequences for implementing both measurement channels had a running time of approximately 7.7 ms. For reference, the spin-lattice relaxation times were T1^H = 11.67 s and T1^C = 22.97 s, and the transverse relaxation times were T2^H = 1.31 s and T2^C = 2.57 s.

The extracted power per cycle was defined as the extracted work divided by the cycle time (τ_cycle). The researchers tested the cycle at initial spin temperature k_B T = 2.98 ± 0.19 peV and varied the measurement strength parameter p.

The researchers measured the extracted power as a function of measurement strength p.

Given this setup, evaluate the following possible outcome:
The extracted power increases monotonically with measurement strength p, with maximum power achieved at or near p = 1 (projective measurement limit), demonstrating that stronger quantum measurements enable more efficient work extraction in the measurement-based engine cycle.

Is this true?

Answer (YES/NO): YES